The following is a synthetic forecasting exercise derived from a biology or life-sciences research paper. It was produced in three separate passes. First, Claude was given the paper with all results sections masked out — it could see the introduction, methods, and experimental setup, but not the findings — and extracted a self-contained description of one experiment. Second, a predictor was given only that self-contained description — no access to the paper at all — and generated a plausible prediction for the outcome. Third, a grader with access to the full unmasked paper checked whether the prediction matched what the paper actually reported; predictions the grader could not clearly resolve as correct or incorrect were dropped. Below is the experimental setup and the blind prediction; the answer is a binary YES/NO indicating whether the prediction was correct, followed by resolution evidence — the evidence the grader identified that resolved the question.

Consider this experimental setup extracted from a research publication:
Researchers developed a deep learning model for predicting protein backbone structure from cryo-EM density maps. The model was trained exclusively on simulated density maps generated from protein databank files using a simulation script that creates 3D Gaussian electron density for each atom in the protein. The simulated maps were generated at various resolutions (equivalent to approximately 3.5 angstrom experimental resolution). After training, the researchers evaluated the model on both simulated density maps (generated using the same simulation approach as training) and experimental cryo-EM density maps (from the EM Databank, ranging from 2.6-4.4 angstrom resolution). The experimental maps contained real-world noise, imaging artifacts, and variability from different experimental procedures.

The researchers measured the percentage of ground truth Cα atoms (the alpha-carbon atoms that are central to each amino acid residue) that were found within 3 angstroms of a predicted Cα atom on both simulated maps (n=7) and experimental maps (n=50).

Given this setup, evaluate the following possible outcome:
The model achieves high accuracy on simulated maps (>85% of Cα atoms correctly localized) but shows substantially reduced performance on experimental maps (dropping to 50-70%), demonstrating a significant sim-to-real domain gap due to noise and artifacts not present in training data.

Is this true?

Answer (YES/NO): NO